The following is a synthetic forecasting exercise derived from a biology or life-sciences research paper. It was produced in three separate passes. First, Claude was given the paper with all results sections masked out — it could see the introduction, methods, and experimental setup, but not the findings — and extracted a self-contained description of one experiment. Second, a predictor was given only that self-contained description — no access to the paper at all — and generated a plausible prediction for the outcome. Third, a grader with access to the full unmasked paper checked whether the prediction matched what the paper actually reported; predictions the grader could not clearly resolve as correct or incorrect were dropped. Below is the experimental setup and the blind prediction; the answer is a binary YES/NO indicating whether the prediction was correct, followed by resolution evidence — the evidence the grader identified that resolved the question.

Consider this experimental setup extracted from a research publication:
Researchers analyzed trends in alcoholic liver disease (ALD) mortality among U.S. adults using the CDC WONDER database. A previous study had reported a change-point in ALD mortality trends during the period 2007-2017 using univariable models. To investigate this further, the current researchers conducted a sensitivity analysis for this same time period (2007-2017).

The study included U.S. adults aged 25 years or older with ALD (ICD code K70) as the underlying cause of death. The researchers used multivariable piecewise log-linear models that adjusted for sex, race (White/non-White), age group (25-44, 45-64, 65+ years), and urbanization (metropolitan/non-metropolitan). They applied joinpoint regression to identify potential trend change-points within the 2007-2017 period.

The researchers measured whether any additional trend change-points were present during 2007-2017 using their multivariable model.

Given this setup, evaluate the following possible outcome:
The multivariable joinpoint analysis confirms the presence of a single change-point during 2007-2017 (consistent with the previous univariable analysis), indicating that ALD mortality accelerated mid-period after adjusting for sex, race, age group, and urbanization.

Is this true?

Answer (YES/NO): NO